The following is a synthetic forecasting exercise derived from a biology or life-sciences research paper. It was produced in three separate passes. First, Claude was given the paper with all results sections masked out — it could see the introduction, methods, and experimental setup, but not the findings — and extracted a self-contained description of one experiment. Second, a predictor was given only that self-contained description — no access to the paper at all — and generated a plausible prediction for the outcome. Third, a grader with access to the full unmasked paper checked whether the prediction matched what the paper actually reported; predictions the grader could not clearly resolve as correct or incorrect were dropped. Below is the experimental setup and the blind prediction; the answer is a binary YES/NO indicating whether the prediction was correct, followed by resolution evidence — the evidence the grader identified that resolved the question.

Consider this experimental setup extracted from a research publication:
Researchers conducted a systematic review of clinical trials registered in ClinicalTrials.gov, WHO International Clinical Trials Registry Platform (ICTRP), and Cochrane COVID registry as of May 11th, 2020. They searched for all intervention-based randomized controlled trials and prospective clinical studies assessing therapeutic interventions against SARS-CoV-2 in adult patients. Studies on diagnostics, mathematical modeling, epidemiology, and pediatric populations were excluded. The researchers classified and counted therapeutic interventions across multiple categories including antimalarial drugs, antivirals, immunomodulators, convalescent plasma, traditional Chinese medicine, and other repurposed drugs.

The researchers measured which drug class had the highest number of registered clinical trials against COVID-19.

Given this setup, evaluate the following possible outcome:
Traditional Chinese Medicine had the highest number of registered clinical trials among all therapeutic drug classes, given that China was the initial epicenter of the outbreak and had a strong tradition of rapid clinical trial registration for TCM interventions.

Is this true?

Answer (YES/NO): NO